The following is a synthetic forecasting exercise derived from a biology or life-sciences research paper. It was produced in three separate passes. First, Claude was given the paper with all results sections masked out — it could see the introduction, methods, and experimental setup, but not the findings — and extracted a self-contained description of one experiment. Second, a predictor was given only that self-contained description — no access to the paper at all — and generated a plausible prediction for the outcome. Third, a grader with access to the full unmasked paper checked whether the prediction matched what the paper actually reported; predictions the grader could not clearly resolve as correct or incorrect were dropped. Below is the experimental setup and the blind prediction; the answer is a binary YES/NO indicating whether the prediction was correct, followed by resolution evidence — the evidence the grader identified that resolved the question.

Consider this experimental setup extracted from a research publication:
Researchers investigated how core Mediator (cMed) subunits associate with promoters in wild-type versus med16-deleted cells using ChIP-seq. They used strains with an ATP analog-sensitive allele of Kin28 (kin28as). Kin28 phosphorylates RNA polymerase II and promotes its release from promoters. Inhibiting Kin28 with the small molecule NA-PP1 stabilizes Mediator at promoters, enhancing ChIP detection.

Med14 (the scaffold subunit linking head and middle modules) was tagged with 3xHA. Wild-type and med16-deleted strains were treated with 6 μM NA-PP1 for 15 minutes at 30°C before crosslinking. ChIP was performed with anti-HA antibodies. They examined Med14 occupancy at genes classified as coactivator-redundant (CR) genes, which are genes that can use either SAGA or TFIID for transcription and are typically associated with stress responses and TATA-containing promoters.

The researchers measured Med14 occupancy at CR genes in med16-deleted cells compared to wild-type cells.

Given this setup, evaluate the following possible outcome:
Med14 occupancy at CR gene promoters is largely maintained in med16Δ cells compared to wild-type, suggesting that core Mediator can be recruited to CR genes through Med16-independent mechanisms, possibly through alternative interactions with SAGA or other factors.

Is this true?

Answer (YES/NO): NO